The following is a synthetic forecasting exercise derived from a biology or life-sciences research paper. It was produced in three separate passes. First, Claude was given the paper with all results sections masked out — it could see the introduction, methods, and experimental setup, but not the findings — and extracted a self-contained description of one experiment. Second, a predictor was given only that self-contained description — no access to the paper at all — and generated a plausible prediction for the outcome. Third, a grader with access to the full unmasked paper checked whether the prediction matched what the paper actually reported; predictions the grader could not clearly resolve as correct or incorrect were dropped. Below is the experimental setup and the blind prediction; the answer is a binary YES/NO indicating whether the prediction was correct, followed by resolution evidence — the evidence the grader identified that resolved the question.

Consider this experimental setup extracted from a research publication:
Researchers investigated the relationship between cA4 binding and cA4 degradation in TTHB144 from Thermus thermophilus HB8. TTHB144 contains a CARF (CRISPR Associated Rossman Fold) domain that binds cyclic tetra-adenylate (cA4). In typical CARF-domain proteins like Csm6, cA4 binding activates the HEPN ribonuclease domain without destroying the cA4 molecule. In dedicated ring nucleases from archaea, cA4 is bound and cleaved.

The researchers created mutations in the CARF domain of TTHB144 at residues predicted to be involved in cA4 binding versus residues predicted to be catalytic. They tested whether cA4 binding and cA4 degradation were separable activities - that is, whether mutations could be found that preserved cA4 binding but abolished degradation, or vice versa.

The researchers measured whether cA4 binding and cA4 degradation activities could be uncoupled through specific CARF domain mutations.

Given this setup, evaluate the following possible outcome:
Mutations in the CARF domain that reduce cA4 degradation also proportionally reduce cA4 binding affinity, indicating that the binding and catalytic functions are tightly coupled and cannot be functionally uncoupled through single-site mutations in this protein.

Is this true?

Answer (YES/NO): NO